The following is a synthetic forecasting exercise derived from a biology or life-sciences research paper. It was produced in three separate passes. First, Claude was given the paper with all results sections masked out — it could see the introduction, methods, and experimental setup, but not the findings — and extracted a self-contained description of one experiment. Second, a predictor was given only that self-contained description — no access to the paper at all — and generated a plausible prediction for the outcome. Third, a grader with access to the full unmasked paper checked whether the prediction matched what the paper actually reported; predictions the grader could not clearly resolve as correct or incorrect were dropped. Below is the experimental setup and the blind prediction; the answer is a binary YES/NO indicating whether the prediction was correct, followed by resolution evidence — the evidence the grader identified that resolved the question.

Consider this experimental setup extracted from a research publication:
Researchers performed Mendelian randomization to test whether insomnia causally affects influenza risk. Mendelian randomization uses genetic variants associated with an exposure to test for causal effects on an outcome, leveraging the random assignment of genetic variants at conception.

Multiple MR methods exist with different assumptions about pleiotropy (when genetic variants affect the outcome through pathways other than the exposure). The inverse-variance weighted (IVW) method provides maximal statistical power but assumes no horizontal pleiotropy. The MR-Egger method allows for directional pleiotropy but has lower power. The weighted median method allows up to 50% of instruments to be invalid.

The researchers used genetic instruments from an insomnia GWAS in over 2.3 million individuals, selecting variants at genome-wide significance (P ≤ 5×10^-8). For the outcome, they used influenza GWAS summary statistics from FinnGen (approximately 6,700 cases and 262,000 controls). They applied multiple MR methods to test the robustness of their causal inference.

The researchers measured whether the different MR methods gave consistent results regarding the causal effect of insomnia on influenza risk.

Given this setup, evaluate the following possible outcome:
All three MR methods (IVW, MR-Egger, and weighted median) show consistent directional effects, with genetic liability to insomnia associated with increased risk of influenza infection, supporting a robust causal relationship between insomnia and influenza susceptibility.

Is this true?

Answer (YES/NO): YES